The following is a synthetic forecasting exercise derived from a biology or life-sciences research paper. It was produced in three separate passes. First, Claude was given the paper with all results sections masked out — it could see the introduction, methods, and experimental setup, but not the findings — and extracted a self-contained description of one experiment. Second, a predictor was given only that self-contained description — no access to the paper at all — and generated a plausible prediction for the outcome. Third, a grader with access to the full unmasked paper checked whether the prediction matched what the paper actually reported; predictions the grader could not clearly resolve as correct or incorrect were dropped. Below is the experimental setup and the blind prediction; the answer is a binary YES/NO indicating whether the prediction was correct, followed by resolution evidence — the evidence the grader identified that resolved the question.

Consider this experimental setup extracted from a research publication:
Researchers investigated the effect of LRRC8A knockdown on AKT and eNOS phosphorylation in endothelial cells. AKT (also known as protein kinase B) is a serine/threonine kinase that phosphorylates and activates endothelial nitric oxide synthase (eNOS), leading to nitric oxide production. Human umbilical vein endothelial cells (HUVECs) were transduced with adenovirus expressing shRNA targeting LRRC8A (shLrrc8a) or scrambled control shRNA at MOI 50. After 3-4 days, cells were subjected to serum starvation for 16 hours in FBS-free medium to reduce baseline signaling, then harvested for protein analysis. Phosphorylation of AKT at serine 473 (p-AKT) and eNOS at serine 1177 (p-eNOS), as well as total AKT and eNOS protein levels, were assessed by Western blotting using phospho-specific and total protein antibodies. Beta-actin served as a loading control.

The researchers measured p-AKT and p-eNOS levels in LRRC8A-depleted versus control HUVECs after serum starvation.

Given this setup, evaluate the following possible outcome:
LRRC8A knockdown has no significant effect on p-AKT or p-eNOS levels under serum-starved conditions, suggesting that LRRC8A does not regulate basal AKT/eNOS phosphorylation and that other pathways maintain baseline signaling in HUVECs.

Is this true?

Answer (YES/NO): NO